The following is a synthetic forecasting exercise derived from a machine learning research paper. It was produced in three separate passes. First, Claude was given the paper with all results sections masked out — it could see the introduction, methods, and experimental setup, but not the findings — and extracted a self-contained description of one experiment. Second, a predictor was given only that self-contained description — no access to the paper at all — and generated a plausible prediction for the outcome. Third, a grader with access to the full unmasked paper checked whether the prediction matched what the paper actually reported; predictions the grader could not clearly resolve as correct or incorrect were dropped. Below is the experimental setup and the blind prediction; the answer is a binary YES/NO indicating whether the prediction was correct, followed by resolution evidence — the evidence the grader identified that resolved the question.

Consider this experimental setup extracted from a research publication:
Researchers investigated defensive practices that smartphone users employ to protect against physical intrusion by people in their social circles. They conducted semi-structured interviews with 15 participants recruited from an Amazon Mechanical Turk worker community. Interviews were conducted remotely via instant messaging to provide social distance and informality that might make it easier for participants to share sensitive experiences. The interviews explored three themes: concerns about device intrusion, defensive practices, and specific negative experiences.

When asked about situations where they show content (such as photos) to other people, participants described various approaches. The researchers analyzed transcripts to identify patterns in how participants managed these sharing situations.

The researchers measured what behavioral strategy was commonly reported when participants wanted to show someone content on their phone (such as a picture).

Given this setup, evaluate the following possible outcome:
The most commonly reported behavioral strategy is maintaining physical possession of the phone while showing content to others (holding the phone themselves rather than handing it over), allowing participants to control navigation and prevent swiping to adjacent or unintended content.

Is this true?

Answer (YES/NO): YES